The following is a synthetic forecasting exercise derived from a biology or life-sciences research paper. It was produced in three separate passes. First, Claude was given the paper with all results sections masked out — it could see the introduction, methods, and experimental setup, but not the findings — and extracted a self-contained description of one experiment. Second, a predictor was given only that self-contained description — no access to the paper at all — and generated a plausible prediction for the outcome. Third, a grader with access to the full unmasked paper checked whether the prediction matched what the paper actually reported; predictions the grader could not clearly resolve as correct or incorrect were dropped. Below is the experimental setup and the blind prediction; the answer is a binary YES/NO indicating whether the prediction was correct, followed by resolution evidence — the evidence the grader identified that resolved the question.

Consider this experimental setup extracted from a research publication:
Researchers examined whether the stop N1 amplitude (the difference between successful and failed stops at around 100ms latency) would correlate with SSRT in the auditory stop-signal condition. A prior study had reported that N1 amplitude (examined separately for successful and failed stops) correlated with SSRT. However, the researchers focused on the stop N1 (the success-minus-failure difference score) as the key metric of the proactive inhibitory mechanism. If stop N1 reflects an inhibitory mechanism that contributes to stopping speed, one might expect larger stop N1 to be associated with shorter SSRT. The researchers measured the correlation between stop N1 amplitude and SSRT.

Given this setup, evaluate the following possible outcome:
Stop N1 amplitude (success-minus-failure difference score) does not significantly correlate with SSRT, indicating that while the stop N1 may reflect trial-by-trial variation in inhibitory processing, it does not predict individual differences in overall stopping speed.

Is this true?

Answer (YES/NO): YES